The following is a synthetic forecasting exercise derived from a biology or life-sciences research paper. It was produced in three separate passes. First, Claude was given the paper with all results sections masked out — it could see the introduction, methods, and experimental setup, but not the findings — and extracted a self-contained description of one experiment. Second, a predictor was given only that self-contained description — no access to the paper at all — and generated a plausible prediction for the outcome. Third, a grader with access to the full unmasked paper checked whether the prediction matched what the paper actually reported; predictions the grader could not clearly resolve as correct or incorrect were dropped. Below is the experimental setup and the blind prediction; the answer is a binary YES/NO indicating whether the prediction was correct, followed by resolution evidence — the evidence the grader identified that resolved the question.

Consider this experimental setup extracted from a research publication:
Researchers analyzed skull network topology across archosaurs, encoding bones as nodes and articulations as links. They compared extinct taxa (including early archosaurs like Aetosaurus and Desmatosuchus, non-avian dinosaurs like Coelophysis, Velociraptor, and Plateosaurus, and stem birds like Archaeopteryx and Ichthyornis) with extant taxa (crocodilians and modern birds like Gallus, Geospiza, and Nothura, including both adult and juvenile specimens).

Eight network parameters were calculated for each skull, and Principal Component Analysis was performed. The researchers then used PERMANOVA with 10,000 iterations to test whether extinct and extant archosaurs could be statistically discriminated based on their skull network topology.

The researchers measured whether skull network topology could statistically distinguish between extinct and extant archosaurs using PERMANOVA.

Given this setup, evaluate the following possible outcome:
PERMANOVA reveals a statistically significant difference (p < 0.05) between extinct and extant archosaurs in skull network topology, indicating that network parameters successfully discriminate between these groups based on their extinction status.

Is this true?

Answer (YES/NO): YES